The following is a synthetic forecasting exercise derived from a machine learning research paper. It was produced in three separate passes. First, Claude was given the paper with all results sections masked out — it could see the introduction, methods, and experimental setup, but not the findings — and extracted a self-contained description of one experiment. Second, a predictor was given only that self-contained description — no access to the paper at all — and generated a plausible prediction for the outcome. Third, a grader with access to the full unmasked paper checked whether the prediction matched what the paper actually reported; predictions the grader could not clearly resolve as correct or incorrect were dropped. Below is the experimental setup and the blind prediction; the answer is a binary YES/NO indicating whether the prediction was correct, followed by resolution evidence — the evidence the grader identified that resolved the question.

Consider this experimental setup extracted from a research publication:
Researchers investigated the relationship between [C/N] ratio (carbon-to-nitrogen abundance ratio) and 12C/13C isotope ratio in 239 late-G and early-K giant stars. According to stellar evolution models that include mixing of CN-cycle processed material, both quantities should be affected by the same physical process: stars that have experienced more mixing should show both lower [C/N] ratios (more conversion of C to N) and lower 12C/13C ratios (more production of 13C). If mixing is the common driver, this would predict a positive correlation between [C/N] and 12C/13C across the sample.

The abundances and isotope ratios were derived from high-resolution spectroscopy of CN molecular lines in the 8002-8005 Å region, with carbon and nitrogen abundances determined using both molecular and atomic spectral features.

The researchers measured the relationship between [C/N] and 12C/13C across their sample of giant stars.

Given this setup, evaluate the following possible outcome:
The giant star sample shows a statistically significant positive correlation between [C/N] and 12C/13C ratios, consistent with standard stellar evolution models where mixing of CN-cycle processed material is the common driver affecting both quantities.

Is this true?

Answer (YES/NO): NO